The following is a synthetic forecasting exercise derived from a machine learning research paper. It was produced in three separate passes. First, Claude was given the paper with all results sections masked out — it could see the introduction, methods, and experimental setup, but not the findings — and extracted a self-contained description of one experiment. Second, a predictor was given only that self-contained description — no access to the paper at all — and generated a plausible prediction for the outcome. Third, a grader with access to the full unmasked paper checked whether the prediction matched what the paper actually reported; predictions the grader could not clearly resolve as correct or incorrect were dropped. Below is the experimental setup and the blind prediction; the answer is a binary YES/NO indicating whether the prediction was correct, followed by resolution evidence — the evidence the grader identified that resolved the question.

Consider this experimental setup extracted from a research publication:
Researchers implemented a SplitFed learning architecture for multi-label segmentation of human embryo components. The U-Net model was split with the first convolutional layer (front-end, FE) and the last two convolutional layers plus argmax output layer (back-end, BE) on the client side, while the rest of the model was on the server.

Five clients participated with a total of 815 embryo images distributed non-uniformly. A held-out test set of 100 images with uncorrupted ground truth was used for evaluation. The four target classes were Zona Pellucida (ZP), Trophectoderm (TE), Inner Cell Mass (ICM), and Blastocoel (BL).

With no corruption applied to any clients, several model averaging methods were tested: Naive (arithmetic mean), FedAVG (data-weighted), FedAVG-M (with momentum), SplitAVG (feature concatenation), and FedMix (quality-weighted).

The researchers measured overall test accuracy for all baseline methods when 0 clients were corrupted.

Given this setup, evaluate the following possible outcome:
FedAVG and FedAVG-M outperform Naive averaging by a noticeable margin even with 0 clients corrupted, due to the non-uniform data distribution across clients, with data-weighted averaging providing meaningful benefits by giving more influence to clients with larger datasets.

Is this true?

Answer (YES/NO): NO